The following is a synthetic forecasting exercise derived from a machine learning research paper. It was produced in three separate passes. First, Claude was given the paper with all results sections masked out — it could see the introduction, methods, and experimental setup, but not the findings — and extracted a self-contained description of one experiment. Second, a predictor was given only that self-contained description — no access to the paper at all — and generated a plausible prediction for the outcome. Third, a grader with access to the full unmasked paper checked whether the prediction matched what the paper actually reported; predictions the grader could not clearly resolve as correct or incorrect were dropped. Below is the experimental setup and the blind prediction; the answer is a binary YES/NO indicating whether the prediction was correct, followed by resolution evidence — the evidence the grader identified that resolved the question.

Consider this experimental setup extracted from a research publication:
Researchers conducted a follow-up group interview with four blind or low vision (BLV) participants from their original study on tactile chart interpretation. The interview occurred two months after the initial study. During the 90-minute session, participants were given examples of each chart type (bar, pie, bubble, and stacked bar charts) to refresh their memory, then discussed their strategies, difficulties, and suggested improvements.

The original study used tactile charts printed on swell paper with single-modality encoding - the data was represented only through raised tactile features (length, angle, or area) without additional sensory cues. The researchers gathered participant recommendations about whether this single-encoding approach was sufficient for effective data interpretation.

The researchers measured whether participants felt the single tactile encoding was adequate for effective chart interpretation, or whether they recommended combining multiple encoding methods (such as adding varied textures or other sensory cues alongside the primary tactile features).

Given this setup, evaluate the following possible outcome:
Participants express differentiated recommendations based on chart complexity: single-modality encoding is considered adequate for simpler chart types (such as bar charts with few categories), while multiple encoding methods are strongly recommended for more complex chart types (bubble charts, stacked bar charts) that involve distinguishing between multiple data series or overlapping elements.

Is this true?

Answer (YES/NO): NO